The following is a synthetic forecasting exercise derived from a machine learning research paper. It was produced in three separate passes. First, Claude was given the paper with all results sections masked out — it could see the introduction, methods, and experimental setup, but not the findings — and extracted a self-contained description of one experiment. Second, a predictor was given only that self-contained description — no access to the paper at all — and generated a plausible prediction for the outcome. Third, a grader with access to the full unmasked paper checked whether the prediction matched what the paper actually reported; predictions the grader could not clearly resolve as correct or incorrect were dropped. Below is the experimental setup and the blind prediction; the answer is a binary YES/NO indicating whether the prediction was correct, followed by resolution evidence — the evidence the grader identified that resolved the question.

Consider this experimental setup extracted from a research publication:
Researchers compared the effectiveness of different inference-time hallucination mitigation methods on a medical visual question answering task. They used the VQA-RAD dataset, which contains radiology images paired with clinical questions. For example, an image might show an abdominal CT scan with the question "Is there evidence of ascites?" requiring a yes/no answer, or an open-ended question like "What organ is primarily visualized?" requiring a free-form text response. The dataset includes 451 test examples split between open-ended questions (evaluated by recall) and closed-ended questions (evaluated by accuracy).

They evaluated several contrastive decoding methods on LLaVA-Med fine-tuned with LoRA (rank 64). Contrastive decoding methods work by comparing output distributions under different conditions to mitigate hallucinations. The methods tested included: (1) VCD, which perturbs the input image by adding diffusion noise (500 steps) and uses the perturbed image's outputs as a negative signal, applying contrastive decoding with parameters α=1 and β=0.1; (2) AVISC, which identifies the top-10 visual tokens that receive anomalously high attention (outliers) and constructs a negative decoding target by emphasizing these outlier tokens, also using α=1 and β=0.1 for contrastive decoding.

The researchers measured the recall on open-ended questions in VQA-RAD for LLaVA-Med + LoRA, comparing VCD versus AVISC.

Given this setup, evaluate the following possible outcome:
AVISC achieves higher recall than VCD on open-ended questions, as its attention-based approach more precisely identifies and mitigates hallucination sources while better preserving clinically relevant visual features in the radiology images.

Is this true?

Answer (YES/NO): YES